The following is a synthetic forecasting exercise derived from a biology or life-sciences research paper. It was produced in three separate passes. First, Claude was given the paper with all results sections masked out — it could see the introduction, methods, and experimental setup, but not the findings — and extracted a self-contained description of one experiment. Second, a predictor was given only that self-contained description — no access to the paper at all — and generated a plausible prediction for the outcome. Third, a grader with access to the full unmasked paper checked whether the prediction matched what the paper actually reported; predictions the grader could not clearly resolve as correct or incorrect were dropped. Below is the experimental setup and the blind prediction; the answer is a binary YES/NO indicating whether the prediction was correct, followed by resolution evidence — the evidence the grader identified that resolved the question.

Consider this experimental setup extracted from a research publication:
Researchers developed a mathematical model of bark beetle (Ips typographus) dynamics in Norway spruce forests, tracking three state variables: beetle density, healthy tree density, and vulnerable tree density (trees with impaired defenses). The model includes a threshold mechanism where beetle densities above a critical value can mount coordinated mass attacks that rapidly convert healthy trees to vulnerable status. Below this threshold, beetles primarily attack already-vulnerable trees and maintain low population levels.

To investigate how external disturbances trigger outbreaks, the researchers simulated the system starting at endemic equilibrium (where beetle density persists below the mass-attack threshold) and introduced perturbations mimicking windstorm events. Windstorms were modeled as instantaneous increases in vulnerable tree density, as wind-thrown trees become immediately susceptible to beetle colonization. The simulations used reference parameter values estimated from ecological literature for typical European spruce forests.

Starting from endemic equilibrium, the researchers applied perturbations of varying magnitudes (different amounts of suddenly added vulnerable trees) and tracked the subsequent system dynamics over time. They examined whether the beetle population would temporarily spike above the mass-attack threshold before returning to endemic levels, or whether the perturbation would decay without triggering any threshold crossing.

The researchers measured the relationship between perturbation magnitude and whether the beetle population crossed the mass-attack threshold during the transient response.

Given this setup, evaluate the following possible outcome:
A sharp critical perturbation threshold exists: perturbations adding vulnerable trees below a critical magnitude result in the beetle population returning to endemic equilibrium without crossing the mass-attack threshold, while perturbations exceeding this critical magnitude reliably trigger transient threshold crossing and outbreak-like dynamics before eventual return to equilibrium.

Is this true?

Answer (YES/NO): NO